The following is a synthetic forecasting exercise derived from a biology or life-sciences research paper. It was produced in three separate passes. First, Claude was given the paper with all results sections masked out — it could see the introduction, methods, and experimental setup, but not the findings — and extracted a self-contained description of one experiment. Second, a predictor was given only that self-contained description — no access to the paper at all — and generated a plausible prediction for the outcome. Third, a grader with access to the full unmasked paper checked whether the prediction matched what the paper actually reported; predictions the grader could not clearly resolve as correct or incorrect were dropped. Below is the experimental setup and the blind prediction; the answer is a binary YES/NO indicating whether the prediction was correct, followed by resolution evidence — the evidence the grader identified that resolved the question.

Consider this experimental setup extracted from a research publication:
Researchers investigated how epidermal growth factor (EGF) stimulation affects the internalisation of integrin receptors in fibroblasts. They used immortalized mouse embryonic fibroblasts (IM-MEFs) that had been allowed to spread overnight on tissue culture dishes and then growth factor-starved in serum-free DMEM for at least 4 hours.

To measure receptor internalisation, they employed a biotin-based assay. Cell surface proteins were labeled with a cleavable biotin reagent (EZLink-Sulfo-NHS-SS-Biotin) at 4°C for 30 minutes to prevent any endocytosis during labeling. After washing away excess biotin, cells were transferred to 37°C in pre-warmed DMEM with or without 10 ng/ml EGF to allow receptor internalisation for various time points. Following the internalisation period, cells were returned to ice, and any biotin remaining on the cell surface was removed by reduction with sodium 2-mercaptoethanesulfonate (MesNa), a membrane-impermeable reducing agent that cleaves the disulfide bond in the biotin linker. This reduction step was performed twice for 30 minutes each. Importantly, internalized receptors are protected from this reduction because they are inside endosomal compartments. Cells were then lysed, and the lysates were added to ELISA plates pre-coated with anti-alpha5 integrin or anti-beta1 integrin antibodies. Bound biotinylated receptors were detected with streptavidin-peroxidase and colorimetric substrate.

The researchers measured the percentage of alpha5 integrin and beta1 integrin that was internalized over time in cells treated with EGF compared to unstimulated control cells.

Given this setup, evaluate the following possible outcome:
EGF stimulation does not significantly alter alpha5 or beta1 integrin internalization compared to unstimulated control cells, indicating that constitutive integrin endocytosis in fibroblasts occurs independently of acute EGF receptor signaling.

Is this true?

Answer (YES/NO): NO